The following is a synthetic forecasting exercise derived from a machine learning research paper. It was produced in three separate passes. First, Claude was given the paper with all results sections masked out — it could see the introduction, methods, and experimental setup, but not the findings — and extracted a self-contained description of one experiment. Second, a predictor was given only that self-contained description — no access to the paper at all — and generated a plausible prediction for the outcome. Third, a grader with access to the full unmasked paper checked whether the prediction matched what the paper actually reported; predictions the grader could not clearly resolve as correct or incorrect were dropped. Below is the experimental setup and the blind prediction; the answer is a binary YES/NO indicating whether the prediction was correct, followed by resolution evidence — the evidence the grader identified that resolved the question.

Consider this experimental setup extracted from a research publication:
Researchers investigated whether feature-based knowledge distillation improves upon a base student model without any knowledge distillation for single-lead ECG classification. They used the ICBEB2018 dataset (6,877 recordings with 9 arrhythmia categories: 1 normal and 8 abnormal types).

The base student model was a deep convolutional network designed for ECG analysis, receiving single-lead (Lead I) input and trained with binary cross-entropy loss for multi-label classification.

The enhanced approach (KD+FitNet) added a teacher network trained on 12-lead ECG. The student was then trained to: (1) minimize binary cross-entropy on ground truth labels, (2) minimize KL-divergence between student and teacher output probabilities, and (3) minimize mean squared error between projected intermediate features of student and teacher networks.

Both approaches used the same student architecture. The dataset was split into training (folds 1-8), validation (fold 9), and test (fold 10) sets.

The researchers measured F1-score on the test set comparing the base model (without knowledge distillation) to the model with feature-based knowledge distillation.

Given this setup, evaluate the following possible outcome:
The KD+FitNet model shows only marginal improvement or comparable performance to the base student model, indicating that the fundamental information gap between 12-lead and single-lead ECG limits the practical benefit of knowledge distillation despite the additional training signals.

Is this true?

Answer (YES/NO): YES